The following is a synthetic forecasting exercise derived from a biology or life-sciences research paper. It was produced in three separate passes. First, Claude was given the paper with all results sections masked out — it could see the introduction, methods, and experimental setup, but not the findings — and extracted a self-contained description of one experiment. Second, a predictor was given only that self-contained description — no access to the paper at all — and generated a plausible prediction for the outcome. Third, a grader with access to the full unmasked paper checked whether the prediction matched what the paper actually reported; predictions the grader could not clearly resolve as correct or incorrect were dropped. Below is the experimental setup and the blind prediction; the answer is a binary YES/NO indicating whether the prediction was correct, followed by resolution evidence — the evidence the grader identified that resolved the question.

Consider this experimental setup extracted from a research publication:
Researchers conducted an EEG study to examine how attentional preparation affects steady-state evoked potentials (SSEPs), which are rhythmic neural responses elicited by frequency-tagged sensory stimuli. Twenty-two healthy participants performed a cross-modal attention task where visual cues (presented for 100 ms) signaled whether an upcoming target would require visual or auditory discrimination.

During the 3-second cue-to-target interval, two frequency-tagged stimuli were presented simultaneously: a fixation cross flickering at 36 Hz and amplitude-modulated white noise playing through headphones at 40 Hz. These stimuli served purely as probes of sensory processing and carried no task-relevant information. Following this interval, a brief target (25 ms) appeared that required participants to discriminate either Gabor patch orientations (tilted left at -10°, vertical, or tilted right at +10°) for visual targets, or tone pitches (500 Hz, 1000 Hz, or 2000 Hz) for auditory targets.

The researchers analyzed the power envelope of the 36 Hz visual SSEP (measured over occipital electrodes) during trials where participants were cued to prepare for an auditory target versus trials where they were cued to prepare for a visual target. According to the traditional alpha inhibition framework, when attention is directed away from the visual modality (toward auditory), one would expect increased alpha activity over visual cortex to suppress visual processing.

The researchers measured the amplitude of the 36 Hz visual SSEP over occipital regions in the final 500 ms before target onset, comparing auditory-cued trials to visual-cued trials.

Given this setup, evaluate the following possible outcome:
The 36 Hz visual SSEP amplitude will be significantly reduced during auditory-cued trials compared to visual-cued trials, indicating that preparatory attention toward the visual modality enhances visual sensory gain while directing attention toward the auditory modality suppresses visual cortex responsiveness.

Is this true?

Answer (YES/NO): NO